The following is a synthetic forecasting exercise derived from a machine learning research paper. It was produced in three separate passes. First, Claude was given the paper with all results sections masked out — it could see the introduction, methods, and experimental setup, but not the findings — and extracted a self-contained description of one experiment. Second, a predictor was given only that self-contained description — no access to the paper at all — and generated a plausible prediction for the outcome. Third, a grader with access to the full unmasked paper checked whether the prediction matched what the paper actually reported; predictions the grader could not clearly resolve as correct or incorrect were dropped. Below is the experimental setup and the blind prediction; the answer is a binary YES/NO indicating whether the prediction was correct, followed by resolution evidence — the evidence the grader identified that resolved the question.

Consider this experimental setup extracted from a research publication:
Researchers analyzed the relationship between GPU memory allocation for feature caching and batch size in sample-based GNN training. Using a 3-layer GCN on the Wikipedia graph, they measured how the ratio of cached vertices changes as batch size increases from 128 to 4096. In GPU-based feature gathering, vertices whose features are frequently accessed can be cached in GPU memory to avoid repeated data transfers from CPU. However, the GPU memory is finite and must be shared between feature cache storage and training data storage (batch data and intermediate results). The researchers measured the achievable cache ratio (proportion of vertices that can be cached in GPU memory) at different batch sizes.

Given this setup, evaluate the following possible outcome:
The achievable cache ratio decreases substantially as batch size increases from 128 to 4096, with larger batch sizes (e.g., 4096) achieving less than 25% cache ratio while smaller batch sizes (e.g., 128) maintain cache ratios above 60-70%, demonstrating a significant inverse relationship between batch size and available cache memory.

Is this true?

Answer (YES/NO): NO